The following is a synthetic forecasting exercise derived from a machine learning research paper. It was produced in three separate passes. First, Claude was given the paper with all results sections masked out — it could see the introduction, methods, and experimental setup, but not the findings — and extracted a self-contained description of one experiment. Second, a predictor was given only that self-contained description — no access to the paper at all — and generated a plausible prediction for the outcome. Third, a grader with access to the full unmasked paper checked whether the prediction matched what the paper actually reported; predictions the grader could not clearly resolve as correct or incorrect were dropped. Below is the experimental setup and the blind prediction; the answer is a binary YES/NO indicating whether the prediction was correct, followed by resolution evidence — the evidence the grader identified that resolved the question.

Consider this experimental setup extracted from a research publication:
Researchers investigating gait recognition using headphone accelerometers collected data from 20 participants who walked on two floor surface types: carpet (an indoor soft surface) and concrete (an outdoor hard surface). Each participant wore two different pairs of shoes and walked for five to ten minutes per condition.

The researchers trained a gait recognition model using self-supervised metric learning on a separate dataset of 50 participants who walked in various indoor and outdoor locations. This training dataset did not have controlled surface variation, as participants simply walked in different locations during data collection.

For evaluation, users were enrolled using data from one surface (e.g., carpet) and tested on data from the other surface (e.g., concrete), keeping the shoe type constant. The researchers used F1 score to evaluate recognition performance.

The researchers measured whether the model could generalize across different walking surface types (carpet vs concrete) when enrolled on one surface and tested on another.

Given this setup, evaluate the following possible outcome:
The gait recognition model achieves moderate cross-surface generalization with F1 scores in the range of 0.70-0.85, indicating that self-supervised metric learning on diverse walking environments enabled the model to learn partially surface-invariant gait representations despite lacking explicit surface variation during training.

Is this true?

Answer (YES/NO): NO